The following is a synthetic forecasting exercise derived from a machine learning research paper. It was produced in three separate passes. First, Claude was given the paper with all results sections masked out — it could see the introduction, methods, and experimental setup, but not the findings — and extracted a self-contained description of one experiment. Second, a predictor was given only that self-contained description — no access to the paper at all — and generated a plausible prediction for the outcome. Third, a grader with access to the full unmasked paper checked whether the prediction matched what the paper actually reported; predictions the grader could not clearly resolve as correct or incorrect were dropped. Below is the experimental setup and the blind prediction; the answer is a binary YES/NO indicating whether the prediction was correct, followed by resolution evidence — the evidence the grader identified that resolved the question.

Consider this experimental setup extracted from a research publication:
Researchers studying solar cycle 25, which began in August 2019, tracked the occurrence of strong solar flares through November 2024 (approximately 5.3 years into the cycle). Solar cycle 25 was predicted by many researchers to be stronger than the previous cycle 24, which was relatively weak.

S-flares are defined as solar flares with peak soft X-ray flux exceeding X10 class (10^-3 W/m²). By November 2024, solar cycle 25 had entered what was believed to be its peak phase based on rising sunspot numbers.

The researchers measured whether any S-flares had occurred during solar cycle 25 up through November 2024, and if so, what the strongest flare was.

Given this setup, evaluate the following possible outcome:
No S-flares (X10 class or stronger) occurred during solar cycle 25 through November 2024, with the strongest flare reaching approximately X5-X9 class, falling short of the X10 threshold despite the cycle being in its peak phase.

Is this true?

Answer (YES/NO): YES